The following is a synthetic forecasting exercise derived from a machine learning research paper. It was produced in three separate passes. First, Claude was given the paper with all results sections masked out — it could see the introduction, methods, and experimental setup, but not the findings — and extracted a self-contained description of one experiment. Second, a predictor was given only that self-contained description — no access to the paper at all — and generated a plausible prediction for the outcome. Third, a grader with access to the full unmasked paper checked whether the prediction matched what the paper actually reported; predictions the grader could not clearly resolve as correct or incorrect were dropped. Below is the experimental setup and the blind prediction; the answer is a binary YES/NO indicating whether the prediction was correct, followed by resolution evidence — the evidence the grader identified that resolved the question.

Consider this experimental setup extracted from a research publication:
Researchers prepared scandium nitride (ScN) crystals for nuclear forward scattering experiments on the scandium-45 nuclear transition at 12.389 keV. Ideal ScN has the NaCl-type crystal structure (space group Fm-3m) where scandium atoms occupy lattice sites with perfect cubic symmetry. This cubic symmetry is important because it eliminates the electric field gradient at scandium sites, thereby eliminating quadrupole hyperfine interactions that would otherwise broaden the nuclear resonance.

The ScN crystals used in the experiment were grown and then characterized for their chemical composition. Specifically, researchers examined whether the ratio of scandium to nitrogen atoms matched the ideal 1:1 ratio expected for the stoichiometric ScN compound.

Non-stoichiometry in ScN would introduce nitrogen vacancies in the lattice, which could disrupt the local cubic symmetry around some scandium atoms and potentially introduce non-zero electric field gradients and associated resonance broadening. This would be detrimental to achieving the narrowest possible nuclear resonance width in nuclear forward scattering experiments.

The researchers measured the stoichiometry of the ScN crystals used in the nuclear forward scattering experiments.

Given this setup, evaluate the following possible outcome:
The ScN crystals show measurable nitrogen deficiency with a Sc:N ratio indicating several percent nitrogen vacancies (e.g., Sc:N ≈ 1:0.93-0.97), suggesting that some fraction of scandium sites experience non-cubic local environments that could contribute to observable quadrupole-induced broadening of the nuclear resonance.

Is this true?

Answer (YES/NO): NO